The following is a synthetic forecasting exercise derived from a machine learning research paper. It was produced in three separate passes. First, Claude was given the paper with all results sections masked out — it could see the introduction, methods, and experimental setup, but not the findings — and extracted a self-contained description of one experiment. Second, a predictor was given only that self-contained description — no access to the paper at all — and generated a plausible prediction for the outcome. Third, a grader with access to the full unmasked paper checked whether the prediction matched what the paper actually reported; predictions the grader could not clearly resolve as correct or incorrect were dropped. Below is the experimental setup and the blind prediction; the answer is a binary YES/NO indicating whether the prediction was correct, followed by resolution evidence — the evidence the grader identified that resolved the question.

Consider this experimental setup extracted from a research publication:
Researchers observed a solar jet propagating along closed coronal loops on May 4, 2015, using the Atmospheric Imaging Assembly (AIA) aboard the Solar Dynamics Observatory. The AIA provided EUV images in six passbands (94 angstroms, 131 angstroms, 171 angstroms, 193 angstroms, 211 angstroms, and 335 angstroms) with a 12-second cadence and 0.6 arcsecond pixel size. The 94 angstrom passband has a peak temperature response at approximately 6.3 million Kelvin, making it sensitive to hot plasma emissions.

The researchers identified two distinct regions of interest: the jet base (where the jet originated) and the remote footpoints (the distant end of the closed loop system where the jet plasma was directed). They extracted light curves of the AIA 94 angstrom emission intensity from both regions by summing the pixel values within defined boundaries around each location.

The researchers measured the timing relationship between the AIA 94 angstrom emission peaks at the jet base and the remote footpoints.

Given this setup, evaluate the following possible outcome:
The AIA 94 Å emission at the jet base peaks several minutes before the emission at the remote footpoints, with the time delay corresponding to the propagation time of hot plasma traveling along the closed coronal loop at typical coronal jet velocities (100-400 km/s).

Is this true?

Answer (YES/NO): NO